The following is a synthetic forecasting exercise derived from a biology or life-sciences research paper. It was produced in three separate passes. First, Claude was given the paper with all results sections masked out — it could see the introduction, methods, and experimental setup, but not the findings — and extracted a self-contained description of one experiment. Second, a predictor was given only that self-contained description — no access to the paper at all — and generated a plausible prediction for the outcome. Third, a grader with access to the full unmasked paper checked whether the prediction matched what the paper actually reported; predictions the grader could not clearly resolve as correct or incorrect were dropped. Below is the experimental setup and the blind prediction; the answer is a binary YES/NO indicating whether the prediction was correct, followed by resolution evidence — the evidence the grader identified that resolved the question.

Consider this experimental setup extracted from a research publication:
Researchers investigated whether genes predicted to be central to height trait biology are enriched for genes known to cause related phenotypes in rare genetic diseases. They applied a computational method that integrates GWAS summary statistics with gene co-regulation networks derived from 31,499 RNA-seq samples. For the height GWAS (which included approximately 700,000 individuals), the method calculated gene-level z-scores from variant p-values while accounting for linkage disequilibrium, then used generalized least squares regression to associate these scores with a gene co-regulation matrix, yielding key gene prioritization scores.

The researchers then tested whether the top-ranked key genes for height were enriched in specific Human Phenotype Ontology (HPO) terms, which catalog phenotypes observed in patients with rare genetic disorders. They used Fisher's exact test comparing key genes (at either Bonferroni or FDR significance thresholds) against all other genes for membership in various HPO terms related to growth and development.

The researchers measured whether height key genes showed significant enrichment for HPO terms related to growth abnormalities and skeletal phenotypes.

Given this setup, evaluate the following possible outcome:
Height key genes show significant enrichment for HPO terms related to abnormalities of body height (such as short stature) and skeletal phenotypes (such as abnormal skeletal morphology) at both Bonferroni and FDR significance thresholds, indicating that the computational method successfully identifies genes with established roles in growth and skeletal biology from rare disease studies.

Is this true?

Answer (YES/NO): YES